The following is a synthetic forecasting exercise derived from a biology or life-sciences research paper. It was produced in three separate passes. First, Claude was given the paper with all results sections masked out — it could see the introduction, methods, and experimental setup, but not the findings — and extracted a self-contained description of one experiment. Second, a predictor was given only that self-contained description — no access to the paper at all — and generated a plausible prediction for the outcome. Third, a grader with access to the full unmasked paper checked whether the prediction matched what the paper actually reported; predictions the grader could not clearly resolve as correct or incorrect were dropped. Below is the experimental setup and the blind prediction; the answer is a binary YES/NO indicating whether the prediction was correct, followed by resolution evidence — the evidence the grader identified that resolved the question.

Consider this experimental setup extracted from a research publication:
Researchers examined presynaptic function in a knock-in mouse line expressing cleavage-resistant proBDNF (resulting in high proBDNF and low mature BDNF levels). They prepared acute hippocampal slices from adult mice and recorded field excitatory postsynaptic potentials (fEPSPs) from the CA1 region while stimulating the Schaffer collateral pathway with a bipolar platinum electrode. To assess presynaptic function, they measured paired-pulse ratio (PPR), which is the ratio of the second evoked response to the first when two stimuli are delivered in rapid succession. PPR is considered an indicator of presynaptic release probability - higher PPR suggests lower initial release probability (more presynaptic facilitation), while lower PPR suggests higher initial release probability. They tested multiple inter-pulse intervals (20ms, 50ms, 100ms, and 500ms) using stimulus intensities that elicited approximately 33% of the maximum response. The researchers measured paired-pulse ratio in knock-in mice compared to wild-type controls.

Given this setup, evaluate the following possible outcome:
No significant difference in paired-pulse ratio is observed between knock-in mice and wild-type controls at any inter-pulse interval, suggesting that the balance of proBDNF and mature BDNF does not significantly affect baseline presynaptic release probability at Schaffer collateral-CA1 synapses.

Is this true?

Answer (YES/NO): YES